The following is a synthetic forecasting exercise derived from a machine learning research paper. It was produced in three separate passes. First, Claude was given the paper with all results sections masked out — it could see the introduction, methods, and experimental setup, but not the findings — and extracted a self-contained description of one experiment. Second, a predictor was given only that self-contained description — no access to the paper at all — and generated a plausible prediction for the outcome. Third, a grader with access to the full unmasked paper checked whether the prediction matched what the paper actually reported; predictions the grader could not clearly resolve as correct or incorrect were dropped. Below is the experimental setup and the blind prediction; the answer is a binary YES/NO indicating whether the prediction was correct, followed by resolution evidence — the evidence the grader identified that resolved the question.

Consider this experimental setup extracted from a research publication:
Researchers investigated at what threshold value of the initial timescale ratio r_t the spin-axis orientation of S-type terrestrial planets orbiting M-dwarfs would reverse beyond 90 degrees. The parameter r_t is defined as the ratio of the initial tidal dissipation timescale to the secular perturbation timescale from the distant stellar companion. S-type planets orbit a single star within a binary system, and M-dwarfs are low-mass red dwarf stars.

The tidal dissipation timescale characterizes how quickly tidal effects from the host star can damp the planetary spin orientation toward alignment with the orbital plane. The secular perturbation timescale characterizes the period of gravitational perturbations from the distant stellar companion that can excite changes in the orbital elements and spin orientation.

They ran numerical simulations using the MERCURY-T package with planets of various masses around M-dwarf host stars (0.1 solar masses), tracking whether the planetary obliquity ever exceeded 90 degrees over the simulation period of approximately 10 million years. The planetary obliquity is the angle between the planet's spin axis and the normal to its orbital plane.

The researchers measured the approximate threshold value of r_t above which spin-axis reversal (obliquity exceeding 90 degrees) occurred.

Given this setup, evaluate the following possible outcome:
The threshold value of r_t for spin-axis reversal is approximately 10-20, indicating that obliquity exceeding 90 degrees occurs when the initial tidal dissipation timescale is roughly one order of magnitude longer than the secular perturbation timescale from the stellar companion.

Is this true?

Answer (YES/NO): NO